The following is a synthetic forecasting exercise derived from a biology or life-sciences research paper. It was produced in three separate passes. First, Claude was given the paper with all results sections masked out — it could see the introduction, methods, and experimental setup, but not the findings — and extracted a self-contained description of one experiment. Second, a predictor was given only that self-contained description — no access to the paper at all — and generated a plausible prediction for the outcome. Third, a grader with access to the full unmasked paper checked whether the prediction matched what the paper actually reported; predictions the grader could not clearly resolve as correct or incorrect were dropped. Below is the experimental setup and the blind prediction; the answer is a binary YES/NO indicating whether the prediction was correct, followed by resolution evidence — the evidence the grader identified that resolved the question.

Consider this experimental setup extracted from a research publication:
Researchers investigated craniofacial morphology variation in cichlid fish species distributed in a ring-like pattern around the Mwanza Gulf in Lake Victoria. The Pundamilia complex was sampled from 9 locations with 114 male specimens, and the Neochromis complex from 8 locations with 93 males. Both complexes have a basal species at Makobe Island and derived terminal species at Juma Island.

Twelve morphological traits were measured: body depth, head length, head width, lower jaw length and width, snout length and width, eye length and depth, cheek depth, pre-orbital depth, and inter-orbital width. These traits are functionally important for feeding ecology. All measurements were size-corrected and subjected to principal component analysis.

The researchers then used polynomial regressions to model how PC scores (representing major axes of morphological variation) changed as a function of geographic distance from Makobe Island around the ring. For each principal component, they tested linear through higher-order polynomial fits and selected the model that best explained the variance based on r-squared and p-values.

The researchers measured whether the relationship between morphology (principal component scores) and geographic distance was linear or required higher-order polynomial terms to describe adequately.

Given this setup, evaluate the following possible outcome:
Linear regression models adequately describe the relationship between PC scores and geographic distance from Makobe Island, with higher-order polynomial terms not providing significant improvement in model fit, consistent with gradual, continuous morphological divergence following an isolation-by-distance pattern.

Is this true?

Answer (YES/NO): NO